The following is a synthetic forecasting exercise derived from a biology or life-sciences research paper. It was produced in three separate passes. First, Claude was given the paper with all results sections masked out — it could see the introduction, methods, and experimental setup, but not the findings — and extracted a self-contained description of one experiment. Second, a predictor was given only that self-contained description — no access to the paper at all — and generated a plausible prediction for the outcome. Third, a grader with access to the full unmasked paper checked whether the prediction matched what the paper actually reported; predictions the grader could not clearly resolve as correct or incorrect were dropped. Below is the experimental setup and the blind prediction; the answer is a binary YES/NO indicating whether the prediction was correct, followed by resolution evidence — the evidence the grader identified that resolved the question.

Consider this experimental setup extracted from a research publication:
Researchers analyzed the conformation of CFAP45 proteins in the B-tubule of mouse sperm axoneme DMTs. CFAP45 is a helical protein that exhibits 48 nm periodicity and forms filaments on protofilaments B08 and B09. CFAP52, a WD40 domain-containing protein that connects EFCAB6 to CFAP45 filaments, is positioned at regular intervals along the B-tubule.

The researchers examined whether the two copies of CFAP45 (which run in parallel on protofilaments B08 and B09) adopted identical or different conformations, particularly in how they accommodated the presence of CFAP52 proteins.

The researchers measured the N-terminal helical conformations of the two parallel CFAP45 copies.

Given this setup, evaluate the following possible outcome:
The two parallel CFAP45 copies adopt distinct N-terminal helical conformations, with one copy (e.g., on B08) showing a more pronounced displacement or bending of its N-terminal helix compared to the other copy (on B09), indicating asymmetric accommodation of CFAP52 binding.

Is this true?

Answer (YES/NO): YES